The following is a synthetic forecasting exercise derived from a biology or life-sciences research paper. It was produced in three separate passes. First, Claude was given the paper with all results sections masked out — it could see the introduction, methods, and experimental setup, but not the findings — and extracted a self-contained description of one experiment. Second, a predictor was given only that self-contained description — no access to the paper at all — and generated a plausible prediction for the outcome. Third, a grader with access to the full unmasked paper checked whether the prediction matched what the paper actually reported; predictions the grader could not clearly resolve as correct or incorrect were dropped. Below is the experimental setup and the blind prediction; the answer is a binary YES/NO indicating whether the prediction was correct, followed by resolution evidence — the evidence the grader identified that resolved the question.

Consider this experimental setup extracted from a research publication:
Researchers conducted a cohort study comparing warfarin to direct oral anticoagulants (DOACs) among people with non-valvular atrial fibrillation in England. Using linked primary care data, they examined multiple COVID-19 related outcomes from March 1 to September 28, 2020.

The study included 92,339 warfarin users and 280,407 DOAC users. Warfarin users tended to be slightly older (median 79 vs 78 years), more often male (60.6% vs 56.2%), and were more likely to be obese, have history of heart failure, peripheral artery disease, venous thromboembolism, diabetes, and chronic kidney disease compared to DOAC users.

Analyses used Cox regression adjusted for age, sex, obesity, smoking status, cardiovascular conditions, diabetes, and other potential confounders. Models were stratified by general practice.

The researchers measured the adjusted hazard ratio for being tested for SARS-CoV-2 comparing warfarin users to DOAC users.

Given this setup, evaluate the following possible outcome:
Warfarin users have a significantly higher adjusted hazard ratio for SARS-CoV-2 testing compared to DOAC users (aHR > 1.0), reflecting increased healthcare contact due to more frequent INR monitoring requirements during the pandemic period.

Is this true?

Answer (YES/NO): NO